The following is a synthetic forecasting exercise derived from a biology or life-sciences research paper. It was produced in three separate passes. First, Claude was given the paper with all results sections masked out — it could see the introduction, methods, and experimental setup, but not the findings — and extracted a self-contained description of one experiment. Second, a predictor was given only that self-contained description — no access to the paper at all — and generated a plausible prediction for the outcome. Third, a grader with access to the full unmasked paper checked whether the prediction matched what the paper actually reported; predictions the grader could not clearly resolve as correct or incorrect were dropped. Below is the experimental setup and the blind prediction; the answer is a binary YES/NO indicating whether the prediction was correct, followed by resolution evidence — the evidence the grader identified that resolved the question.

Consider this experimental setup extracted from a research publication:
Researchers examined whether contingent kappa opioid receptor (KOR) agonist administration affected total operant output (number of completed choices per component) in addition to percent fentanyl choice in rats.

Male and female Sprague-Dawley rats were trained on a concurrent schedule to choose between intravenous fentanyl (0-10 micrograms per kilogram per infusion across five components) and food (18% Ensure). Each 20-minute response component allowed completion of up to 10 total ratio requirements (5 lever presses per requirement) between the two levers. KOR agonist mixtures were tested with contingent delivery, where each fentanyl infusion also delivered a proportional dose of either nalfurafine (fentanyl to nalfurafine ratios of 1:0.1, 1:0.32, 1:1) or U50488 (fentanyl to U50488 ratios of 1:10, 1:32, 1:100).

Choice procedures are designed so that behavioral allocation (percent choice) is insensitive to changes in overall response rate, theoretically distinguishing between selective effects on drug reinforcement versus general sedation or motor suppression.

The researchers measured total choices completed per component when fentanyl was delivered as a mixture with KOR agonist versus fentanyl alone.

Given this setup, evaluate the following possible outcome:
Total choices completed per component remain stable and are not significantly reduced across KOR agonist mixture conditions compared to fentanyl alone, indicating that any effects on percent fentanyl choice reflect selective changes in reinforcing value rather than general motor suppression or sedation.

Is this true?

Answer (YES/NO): YES